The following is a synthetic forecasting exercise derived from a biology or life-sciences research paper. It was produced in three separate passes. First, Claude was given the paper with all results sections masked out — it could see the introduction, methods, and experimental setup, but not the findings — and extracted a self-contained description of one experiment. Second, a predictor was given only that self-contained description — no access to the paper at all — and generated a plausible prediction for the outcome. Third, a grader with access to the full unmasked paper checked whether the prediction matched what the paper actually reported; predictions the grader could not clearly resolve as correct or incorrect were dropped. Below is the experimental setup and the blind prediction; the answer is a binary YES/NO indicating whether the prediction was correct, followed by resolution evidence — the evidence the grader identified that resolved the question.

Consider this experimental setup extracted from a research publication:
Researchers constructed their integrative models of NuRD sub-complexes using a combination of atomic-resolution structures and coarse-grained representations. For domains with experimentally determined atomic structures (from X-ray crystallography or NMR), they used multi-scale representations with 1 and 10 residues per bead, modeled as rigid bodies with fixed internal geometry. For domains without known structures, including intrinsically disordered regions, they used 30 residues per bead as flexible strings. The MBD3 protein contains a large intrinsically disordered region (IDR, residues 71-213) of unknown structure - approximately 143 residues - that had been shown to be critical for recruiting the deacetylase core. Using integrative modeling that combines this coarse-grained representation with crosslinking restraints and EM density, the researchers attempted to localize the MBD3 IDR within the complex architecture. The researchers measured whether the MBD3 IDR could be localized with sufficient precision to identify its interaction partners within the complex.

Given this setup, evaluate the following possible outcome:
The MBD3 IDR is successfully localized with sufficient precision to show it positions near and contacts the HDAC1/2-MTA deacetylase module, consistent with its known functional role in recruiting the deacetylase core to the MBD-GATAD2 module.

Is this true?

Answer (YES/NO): YES